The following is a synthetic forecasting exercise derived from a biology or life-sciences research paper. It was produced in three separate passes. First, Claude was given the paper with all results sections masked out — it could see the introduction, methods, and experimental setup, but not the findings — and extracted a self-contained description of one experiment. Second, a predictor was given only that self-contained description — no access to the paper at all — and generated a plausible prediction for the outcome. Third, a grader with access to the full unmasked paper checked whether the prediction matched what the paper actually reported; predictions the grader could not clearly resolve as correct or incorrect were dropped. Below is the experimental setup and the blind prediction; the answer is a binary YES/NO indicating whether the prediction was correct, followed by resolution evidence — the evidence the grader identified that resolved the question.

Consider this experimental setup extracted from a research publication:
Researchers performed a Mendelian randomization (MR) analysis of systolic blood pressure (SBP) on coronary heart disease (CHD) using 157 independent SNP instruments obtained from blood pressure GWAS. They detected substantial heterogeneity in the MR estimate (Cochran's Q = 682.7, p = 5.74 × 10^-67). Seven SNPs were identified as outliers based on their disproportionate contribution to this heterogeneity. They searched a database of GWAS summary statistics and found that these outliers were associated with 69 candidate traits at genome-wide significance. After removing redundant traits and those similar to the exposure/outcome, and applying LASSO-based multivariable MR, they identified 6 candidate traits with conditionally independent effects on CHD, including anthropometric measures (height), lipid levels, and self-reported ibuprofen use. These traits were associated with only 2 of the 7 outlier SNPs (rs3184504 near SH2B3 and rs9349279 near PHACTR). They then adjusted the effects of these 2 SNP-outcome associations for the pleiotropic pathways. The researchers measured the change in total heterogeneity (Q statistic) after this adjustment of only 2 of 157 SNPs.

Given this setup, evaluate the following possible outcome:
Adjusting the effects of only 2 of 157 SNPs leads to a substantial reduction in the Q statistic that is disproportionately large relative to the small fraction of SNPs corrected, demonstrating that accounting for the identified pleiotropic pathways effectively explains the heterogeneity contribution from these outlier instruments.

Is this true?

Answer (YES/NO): YES